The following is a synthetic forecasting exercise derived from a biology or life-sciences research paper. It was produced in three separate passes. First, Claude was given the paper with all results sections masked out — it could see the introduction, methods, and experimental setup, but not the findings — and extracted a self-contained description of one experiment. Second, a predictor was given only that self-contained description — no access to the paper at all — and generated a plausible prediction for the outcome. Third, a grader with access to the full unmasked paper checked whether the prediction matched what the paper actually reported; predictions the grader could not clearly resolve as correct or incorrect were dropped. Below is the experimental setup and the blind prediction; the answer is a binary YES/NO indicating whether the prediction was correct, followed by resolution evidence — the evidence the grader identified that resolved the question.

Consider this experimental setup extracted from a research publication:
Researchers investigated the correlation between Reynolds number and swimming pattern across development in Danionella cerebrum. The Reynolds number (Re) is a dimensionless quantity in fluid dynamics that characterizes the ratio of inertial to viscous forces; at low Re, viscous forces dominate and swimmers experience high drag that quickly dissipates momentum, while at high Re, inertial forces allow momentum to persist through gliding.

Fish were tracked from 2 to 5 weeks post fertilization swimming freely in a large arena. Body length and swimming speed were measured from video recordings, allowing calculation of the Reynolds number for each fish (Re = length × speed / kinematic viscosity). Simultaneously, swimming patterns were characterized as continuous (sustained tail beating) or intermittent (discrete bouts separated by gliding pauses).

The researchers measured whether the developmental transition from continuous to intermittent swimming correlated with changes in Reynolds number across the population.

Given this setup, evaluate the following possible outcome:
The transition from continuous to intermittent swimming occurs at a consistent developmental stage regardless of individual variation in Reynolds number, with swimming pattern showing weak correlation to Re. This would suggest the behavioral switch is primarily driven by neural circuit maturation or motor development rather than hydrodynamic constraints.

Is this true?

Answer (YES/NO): NO